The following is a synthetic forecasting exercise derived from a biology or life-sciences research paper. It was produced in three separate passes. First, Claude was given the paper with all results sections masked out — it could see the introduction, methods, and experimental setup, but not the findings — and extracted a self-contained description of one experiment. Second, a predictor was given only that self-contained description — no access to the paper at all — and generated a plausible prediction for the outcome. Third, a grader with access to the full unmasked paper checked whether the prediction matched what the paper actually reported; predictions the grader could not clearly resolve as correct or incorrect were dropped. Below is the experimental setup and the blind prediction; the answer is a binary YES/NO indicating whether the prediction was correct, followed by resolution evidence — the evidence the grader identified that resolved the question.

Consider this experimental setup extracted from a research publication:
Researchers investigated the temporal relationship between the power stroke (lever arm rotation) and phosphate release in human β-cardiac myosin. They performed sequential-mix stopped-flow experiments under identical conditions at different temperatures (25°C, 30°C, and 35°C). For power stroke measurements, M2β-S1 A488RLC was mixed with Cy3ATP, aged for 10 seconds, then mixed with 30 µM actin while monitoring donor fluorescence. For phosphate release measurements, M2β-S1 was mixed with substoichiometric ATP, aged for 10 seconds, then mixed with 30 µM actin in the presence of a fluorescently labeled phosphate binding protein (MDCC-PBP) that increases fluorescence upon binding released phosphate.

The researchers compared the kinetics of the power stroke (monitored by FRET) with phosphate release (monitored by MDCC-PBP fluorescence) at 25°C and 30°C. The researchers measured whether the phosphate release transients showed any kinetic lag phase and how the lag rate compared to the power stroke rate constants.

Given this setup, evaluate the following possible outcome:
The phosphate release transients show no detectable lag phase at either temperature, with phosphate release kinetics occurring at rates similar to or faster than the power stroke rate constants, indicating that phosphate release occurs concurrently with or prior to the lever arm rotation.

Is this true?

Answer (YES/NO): NO